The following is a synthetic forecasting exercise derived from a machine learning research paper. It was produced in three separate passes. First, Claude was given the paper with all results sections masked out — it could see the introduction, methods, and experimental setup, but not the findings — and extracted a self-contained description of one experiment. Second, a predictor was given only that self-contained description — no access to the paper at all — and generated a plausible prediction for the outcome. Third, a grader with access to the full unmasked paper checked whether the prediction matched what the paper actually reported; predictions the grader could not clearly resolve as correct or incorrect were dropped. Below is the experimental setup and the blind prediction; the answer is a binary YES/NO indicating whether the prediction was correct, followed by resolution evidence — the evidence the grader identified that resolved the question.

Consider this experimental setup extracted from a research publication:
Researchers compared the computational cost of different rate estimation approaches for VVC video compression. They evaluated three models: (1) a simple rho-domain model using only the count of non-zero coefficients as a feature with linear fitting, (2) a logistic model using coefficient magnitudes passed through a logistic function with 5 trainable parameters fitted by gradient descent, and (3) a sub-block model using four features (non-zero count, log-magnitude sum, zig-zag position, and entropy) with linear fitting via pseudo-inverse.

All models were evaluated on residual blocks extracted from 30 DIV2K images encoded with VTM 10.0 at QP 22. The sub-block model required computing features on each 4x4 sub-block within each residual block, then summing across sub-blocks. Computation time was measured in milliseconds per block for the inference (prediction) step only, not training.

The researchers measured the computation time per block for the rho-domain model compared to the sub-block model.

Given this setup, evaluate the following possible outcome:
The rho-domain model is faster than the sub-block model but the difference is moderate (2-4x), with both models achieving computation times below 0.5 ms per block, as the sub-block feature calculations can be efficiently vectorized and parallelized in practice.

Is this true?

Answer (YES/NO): YES